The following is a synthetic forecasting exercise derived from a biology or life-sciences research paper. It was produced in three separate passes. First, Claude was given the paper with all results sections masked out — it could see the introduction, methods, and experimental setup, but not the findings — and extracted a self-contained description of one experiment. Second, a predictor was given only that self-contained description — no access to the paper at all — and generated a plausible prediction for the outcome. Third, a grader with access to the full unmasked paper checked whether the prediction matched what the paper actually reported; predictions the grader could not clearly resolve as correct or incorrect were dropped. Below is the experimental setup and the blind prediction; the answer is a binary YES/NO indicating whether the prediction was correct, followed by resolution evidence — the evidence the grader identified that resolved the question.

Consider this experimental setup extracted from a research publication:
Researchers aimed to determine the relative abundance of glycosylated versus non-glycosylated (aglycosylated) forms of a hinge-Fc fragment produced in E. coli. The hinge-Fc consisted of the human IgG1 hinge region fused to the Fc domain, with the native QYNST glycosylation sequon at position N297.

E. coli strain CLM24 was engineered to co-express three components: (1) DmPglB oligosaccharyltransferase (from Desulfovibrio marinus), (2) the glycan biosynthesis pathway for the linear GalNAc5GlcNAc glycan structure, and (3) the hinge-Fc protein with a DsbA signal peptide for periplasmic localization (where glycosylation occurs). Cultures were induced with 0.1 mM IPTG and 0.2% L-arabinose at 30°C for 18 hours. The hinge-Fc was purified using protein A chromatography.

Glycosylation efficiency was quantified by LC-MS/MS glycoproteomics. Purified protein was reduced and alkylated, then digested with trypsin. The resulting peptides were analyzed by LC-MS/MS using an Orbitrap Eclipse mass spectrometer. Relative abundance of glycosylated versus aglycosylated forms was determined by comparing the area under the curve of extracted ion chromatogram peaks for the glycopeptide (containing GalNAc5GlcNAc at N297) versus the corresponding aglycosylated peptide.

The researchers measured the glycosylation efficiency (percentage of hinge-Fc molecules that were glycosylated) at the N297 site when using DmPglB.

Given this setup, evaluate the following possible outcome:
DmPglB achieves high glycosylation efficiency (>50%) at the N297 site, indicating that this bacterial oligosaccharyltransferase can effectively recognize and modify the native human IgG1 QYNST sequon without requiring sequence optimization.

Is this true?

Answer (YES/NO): NO